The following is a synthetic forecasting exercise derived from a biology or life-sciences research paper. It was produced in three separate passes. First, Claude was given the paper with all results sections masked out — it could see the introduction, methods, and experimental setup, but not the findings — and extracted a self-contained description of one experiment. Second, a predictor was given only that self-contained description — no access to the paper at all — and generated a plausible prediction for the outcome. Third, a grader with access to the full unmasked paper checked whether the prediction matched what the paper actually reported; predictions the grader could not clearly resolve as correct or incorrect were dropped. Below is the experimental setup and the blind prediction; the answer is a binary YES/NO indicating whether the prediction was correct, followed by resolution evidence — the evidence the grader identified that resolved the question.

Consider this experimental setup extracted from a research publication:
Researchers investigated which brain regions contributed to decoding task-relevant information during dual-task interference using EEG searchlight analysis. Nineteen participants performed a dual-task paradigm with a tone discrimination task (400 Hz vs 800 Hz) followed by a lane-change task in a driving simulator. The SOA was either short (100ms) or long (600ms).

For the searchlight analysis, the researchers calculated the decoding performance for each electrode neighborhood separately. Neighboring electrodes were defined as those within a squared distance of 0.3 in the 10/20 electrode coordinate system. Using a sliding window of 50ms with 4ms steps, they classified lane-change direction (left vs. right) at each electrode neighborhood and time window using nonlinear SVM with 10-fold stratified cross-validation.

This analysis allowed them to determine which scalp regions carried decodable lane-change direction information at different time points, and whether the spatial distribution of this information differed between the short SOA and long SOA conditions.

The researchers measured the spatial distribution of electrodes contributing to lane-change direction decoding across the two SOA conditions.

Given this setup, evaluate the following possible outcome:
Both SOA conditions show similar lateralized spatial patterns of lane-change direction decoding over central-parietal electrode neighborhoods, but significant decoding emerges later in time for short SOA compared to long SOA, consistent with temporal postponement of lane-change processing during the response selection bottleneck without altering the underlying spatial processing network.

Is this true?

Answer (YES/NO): NO